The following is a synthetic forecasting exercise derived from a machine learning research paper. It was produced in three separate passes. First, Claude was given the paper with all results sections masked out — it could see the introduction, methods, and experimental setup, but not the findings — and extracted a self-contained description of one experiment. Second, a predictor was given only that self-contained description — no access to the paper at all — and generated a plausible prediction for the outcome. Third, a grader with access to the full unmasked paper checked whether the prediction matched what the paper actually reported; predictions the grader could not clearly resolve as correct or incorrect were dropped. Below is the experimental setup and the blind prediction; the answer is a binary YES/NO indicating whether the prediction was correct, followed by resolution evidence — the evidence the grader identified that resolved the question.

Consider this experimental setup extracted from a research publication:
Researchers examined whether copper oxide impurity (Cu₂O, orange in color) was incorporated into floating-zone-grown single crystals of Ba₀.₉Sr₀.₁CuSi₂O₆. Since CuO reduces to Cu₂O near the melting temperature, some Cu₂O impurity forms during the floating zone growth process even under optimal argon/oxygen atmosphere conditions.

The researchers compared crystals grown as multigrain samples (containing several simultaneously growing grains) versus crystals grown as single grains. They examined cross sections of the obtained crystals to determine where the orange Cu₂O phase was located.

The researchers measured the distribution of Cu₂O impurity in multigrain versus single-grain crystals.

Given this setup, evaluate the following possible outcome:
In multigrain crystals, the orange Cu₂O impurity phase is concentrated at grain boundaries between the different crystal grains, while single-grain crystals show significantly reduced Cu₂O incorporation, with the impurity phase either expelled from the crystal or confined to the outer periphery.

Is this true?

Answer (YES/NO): YES